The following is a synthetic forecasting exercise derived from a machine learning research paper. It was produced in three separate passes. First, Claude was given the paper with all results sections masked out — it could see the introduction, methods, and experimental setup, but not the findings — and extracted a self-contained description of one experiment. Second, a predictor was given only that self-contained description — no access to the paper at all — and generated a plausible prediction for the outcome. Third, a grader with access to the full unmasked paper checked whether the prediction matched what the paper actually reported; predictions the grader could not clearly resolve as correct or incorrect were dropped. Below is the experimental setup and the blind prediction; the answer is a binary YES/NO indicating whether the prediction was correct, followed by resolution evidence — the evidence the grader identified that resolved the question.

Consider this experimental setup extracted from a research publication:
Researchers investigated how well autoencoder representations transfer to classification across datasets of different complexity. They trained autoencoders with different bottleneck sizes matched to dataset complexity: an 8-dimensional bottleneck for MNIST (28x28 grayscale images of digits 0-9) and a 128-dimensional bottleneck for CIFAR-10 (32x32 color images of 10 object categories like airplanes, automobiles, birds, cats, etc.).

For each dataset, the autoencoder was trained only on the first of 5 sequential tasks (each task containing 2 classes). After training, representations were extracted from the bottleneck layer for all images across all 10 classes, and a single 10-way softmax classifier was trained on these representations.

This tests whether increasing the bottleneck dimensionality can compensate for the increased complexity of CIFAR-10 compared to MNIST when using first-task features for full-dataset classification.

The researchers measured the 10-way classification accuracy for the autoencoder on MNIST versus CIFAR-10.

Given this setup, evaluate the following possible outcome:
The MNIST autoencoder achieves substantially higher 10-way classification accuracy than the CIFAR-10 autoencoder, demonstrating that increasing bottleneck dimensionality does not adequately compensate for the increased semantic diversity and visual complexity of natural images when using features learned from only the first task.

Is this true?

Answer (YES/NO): YES